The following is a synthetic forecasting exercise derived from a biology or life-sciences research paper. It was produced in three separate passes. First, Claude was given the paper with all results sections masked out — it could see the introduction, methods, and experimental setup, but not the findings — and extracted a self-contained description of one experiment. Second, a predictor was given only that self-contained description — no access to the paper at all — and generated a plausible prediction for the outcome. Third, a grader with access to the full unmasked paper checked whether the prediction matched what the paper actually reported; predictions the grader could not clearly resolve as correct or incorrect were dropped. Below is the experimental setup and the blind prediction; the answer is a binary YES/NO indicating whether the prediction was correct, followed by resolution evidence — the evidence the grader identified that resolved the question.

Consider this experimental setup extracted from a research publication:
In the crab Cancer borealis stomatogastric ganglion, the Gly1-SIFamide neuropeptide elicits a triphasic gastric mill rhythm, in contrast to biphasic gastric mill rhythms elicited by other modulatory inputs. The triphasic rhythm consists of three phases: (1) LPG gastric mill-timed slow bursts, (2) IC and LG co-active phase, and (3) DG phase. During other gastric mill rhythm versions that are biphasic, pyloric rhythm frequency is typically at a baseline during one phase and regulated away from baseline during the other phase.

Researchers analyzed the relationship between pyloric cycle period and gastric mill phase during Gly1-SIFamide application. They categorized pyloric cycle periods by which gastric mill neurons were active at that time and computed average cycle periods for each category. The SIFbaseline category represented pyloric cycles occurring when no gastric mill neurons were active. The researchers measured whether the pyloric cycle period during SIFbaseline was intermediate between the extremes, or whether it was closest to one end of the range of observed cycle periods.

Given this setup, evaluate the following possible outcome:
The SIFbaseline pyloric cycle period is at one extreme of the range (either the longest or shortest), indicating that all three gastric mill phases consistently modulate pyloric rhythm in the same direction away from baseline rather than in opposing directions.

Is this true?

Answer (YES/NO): NO